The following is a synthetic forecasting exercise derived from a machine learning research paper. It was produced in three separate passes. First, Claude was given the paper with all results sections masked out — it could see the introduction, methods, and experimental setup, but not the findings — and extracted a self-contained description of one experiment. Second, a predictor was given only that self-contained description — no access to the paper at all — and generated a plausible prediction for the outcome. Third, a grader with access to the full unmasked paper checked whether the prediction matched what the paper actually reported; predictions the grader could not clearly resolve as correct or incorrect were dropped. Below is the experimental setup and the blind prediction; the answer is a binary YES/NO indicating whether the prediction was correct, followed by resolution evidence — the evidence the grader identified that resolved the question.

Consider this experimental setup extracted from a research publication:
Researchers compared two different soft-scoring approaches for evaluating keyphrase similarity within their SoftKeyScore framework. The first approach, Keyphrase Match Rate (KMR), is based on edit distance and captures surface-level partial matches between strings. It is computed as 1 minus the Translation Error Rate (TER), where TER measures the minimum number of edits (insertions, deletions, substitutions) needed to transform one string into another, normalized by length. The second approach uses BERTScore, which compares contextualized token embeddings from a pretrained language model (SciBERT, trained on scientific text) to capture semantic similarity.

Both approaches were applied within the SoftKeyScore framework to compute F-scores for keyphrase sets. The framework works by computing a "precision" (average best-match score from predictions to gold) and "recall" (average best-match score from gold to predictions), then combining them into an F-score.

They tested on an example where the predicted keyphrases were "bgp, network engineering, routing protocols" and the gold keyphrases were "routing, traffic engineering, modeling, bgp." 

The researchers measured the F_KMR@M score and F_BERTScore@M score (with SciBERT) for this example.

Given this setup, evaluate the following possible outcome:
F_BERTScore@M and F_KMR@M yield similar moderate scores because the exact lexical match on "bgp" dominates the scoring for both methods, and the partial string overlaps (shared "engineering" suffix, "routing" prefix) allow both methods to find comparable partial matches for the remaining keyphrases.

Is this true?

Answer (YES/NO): NO